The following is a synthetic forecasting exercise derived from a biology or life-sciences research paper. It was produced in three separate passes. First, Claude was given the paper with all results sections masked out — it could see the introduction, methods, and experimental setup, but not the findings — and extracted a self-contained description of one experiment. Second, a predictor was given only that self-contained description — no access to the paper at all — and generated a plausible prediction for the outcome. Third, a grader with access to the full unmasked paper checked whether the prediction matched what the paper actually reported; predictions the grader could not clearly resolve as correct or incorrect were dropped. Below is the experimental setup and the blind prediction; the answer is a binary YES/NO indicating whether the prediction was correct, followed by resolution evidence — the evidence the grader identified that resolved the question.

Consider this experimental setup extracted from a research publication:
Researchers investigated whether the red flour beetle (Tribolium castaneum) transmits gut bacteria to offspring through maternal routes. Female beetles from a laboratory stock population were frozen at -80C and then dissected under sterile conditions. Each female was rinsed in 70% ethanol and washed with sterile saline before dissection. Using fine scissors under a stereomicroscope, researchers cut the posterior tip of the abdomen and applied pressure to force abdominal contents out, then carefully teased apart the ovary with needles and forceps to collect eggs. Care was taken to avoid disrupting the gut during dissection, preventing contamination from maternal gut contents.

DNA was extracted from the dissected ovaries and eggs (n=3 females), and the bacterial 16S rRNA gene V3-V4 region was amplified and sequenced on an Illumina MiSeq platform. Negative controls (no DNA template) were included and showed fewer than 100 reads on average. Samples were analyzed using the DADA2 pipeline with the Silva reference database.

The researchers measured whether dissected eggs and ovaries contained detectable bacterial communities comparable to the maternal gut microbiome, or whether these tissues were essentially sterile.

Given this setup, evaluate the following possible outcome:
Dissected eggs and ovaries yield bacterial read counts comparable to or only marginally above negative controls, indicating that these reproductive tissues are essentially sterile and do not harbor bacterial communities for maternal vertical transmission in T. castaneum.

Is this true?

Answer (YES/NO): NO